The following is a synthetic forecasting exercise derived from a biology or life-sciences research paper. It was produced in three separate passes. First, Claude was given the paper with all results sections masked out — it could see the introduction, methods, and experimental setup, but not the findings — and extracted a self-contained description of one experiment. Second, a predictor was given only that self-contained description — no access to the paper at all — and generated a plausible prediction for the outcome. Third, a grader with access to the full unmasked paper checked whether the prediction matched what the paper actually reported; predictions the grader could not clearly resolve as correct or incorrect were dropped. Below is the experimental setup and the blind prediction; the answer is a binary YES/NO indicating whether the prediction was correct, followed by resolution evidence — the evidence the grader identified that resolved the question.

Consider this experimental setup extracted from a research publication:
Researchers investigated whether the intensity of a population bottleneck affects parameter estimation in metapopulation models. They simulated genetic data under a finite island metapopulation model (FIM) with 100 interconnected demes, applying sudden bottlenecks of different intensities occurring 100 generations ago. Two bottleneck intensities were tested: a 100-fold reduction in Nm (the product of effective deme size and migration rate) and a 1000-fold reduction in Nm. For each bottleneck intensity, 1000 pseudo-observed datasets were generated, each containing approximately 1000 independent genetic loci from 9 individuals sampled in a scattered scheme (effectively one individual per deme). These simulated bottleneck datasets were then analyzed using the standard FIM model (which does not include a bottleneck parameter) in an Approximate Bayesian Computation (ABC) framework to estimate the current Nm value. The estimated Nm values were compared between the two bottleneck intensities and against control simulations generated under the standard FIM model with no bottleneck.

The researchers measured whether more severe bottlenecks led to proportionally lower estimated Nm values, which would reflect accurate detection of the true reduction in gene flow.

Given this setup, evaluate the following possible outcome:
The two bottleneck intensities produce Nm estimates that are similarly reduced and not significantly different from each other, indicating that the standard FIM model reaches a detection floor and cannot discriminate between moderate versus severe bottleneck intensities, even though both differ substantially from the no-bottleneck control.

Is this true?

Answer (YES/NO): NO